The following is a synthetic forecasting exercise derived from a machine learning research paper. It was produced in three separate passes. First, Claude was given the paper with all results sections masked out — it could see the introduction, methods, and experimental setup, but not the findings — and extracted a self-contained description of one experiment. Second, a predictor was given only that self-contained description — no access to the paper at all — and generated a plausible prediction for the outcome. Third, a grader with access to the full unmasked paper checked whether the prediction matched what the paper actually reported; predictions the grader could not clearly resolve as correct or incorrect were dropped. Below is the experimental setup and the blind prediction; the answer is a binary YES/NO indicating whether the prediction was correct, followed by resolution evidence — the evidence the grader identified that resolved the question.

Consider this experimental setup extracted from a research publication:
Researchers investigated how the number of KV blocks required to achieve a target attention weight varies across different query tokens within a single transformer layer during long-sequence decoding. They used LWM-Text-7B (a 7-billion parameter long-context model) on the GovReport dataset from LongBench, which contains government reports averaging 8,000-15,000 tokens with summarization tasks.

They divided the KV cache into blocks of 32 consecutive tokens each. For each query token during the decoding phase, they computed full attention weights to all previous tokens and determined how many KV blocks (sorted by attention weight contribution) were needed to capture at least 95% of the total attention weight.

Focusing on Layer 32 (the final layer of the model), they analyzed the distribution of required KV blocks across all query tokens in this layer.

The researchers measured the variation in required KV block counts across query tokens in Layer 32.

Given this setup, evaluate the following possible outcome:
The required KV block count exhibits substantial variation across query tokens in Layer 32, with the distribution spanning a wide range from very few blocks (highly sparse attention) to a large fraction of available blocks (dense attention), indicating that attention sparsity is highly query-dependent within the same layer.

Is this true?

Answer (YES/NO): YES